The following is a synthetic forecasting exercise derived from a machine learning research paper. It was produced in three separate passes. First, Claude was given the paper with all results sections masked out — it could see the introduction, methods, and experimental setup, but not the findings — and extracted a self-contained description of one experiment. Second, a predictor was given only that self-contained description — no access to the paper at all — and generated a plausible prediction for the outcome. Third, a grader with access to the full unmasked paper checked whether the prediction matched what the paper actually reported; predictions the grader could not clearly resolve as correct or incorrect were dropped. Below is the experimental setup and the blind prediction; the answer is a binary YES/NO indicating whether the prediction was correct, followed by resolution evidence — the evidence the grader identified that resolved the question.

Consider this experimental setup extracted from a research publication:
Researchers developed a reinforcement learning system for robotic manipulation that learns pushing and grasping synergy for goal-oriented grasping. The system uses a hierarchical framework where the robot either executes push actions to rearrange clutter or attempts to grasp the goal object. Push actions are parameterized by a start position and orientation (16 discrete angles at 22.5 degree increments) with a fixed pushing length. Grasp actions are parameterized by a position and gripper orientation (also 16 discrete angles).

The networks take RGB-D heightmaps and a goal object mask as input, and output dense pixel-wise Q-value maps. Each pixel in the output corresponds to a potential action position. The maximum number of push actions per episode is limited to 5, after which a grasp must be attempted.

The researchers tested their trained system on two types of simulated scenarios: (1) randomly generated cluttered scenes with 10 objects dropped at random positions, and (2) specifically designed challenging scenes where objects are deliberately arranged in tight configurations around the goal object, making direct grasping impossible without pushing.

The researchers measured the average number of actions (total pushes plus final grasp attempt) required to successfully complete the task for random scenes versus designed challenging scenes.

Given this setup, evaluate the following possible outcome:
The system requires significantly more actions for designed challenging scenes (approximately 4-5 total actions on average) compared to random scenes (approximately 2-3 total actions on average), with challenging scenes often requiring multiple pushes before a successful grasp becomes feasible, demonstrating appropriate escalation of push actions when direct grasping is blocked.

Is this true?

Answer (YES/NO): NO